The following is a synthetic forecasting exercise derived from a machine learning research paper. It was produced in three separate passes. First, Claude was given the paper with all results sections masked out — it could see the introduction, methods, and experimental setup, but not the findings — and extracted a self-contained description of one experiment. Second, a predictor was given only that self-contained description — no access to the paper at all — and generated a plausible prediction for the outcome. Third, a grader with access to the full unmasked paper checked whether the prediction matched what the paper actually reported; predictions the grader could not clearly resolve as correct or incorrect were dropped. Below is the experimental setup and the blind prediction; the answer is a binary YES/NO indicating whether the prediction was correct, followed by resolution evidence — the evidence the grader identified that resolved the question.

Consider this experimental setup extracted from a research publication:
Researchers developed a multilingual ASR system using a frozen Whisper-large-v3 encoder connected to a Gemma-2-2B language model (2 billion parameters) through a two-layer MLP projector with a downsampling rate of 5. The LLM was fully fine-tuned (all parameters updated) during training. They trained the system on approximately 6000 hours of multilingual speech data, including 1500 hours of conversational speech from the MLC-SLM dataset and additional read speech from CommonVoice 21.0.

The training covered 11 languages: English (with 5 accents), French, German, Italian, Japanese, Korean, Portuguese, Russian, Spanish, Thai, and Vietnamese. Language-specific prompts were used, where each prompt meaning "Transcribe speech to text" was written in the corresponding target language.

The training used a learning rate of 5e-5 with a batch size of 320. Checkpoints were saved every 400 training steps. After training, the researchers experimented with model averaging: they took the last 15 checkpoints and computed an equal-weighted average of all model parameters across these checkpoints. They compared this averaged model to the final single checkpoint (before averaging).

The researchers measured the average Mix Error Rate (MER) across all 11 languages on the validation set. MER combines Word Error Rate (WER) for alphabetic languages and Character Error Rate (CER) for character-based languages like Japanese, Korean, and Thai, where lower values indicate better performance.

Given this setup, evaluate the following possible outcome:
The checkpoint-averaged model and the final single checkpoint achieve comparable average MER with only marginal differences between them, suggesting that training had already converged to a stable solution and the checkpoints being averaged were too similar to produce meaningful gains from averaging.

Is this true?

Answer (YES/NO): NO